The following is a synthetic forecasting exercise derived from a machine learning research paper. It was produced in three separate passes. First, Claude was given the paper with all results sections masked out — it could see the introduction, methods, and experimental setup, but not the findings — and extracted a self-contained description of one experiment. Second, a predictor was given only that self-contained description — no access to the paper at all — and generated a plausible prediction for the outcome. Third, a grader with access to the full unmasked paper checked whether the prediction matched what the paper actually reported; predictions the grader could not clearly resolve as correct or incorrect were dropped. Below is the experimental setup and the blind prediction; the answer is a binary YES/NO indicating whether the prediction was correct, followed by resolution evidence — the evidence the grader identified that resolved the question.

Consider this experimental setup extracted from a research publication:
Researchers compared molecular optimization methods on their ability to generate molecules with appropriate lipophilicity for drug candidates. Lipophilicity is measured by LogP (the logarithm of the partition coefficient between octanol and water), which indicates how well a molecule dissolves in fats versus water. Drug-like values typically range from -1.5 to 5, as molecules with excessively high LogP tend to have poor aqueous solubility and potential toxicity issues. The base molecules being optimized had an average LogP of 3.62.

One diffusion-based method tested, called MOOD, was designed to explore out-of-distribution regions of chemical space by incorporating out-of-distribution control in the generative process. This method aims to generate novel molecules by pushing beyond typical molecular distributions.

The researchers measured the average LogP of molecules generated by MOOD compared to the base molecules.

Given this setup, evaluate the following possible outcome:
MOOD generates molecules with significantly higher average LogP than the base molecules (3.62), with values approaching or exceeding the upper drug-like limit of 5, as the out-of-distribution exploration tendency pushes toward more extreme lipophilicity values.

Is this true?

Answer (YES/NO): YES